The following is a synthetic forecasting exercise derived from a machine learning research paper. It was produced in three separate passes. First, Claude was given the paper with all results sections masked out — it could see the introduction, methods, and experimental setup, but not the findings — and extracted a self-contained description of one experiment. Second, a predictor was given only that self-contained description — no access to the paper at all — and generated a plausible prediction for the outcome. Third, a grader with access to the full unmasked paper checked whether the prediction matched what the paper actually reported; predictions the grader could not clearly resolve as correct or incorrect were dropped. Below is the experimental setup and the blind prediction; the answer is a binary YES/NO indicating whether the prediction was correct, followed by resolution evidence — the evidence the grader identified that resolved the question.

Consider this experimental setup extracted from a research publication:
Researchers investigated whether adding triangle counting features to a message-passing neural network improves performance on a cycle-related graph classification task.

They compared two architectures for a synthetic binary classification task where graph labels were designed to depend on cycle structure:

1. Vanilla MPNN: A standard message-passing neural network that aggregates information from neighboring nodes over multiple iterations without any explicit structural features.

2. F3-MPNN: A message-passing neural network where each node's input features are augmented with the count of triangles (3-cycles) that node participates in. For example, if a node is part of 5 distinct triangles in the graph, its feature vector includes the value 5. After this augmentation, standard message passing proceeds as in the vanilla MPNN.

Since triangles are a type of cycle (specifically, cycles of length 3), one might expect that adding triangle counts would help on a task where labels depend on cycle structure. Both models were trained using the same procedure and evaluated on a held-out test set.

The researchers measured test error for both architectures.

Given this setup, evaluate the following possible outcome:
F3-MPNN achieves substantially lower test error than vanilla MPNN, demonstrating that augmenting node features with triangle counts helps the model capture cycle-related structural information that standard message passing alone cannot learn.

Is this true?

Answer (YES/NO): NO